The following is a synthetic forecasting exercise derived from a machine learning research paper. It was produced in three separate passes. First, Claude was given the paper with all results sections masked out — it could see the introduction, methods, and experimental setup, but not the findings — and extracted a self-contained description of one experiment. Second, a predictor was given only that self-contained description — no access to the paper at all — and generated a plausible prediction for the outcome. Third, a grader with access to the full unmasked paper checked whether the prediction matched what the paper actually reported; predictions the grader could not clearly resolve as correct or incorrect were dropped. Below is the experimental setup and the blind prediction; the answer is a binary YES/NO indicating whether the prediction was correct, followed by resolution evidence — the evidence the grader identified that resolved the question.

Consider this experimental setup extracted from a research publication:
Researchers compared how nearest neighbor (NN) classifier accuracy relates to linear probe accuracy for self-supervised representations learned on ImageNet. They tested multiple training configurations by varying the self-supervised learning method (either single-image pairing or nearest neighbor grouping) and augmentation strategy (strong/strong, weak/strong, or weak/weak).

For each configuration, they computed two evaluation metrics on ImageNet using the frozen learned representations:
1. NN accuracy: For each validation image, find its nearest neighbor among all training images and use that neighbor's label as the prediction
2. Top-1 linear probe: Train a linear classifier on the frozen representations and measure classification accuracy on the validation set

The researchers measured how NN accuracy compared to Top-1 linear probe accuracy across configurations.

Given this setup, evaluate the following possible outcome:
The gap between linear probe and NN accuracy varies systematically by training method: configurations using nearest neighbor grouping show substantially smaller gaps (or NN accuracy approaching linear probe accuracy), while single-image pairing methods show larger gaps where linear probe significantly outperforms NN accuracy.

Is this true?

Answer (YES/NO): YES